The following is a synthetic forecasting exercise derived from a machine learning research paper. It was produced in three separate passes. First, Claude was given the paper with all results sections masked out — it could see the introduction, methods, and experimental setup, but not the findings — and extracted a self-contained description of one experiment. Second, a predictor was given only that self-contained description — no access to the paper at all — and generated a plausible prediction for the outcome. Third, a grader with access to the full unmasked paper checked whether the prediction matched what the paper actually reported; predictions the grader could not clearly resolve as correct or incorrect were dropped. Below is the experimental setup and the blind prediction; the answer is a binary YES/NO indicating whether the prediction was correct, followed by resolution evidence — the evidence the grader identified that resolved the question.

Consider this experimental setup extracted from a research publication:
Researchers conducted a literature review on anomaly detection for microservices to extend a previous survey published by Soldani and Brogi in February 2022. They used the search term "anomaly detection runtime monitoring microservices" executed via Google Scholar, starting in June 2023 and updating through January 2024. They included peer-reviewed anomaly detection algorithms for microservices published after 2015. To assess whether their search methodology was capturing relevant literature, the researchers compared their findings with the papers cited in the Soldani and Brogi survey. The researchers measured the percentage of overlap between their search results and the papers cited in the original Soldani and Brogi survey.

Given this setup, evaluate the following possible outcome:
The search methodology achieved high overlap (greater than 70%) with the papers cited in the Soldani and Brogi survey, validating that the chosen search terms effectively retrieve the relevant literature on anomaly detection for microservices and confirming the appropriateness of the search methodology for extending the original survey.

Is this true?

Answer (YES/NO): NO